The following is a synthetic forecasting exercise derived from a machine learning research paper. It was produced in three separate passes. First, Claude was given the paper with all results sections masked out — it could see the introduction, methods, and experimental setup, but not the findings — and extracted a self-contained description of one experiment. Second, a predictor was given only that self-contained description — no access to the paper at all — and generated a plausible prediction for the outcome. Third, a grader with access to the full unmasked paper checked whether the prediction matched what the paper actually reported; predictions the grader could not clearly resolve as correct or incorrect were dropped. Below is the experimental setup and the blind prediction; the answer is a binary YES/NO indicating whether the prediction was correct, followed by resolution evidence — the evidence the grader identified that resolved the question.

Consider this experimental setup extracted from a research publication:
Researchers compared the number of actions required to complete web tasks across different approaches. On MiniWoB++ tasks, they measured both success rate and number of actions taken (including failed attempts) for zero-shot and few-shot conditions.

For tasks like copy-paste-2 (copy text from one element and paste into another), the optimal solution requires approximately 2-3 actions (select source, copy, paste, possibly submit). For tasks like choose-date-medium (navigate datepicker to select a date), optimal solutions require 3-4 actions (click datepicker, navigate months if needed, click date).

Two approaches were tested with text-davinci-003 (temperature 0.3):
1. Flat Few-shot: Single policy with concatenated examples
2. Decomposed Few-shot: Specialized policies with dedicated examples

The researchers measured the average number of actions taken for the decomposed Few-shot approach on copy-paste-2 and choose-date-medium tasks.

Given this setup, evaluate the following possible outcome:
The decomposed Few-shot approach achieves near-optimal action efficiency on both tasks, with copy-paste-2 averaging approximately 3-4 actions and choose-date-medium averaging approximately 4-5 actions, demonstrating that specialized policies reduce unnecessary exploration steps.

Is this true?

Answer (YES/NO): NO